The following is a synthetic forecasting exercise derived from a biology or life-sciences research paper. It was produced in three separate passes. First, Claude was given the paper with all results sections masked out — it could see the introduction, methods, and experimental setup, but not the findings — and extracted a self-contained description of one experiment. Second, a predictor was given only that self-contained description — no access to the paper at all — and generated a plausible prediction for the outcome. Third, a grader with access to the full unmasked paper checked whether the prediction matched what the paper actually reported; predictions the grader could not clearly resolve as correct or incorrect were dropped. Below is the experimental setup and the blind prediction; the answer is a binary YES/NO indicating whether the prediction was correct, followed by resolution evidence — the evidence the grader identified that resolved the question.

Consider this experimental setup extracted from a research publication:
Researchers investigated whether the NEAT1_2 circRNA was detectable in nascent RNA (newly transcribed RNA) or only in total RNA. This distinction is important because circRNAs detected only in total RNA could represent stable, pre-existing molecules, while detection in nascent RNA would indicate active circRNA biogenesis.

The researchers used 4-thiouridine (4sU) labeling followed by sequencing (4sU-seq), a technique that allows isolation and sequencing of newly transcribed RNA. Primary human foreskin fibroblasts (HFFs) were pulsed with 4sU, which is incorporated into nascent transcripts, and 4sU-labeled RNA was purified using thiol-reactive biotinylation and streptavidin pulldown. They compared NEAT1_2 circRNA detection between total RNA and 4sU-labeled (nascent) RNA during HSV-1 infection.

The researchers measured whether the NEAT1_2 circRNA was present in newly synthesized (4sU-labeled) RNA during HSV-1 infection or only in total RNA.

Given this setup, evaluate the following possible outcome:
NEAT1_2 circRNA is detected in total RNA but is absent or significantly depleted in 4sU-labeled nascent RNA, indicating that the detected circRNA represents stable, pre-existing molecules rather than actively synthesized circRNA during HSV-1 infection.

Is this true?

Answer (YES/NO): NO